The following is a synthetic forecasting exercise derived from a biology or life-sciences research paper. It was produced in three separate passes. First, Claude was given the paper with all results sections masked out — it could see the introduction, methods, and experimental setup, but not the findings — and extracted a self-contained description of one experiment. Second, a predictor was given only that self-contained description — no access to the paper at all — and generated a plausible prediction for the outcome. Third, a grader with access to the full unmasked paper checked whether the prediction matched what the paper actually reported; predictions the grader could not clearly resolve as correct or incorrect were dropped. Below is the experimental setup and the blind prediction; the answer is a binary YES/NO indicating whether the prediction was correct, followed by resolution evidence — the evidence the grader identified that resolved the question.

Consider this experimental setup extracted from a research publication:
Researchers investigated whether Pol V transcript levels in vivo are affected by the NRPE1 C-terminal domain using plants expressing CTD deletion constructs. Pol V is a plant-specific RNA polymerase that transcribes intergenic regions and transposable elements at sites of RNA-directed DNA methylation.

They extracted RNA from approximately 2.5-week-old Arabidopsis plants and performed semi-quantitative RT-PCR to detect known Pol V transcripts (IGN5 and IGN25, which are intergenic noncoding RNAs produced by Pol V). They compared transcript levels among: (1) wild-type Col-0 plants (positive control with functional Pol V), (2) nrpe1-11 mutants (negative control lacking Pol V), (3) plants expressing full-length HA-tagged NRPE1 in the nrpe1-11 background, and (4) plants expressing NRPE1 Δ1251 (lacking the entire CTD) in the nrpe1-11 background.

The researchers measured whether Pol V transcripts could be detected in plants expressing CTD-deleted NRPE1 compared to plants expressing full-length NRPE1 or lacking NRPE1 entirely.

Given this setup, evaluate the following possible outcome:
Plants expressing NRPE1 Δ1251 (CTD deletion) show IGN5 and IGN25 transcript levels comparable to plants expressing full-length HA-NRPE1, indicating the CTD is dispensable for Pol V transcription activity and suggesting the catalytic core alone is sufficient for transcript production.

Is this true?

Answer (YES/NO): NO